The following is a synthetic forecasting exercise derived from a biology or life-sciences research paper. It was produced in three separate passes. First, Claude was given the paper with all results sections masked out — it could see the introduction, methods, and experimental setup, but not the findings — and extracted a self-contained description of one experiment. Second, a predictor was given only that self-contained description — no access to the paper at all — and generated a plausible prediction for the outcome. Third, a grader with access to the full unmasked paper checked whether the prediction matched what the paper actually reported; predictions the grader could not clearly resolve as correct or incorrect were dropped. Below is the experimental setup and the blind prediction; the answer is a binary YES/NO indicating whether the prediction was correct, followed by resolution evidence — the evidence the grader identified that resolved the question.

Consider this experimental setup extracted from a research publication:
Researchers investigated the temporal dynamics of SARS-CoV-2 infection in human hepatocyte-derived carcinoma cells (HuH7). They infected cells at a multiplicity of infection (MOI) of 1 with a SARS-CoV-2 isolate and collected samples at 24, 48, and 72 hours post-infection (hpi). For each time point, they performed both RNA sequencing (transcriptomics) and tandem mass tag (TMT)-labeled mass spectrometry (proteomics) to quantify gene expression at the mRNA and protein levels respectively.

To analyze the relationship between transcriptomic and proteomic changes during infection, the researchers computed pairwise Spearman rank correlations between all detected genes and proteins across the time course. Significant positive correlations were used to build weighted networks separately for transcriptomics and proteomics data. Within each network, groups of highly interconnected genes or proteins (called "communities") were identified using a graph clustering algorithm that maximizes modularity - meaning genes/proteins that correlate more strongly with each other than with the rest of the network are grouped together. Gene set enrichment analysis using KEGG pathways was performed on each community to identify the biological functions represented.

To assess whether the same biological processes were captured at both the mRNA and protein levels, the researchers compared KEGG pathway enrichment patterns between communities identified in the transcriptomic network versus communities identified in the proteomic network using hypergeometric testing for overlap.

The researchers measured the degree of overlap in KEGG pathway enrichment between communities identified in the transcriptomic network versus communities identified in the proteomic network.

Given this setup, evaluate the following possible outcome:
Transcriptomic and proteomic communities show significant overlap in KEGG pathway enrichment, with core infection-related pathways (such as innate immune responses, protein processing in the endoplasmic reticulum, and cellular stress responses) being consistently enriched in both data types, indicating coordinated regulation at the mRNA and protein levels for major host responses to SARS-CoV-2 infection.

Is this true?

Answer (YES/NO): NO